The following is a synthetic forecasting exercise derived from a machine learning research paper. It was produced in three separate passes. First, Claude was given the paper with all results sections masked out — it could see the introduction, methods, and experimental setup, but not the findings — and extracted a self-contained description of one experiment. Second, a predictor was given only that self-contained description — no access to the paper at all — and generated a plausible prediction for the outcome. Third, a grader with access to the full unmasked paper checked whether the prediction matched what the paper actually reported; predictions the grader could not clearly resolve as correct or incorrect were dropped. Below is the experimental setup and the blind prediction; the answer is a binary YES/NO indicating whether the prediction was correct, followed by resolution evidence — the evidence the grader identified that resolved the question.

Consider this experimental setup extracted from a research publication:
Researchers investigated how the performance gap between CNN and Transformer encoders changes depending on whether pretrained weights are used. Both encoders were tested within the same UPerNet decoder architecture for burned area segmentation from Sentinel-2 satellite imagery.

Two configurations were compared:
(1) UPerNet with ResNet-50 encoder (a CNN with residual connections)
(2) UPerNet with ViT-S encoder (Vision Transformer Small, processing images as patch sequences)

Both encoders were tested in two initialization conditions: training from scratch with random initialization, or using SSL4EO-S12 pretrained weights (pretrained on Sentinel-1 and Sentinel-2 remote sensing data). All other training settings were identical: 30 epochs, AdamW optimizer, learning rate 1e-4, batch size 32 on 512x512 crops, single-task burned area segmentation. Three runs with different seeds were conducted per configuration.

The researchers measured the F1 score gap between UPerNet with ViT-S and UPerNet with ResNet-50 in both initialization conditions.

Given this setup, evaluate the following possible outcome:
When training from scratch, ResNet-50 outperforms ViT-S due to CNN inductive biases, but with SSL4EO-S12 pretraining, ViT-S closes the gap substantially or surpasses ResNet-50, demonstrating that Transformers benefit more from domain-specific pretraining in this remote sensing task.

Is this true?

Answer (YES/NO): NO